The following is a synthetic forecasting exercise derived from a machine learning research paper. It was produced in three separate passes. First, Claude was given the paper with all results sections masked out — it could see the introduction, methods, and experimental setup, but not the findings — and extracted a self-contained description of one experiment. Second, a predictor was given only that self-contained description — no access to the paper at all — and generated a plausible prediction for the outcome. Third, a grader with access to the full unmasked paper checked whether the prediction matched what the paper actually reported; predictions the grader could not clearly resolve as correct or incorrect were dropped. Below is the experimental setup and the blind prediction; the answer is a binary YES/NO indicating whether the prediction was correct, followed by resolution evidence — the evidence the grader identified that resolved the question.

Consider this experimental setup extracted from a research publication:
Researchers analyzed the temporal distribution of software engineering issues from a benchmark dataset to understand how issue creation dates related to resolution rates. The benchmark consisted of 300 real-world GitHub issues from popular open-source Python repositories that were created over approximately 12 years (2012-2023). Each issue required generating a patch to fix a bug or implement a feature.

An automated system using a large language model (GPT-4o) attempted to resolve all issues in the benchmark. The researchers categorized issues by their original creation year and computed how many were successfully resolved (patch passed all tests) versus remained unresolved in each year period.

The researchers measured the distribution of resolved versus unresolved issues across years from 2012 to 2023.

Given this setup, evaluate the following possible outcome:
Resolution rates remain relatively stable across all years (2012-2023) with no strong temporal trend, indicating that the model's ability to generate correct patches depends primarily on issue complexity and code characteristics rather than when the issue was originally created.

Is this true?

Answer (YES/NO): NO